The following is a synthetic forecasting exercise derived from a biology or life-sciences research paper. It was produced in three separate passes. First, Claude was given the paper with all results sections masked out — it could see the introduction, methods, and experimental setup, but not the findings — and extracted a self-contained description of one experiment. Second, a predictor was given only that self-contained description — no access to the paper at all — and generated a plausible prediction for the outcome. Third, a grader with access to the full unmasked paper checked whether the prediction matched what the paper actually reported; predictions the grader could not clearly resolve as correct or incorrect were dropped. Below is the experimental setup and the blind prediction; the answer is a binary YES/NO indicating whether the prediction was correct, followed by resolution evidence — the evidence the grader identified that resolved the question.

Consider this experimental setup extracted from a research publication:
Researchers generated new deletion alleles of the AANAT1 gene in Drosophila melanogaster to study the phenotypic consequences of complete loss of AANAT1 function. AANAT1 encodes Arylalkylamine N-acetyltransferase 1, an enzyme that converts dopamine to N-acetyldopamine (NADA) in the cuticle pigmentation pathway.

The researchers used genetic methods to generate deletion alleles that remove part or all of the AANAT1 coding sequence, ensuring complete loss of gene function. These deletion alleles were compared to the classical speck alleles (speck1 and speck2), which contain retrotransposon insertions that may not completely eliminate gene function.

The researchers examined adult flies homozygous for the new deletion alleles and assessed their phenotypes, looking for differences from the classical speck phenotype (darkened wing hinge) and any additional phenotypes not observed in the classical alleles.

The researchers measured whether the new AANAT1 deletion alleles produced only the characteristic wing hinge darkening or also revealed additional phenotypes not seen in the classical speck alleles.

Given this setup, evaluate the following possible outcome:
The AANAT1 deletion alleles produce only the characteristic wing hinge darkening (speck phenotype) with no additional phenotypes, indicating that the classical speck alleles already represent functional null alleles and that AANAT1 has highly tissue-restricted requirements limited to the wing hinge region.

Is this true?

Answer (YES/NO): NO